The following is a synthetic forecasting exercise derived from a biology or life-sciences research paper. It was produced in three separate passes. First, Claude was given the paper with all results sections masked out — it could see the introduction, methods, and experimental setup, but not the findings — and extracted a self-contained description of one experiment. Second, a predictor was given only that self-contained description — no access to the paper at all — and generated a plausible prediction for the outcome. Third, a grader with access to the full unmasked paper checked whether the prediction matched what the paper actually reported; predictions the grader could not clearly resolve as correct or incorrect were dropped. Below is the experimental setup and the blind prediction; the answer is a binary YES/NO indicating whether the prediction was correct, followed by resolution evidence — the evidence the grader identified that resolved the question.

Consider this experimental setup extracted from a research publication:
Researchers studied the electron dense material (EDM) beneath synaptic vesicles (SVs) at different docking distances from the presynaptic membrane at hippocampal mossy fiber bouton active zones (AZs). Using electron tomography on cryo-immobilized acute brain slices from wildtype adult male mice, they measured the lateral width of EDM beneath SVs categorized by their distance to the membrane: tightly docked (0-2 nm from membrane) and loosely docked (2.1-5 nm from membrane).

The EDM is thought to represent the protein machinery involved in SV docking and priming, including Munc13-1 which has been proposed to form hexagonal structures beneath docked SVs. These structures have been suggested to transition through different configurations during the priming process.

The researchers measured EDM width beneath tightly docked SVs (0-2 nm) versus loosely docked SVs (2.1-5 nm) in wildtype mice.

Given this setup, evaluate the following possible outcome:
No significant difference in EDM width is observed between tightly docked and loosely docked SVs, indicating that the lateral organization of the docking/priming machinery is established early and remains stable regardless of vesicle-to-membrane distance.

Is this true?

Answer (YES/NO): NO